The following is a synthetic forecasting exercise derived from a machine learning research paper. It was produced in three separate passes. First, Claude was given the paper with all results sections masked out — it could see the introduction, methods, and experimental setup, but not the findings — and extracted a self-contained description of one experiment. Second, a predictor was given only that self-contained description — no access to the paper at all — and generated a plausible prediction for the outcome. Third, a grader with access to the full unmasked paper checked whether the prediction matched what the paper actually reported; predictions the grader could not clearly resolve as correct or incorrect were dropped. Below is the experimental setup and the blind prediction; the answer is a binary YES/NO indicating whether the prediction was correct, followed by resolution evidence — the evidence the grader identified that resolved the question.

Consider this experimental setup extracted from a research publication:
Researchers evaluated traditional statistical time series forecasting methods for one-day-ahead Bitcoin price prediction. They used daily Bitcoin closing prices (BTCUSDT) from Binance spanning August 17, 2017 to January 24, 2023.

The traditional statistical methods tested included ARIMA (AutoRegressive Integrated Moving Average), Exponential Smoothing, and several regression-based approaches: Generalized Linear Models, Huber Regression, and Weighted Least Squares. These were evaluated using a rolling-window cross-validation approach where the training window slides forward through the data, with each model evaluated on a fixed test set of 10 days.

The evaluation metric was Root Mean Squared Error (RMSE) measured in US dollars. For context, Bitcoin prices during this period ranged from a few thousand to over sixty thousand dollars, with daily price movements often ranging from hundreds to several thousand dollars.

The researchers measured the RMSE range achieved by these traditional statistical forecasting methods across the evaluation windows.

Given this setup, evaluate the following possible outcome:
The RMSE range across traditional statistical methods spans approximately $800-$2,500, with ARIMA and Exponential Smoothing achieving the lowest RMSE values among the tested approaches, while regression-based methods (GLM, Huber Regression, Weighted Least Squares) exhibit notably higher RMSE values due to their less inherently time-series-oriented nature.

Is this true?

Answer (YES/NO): NO